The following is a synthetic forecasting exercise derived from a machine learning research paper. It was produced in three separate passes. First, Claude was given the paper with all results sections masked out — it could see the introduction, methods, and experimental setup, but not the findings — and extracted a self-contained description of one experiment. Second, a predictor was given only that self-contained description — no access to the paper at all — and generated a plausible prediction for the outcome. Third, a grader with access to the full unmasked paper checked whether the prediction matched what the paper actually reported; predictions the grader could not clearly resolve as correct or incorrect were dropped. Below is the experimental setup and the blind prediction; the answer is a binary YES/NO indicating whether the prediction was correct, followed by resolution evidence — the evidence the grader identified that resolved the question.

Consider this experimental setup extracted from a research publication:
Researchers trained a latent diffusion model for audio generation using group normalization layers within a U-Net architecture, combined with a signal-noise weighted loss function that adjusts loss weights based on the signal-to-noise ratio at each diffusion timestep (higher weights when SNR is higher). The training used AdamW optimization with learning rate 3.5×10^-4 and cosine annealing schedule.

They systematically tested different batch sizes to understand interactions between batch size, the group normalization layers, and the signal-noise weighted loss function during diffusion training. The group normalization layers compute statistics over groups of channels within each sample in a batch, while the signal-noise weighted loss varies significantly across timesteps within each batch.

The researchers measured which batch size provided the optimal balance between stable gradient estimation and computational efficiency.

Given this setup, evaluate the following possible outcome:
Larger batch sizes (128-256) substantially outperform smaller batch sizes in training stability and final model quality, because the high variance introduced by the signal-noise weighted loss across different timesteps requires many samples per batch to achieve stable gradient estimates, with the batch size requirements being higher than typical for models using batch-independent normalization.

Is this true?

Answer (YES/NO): NO